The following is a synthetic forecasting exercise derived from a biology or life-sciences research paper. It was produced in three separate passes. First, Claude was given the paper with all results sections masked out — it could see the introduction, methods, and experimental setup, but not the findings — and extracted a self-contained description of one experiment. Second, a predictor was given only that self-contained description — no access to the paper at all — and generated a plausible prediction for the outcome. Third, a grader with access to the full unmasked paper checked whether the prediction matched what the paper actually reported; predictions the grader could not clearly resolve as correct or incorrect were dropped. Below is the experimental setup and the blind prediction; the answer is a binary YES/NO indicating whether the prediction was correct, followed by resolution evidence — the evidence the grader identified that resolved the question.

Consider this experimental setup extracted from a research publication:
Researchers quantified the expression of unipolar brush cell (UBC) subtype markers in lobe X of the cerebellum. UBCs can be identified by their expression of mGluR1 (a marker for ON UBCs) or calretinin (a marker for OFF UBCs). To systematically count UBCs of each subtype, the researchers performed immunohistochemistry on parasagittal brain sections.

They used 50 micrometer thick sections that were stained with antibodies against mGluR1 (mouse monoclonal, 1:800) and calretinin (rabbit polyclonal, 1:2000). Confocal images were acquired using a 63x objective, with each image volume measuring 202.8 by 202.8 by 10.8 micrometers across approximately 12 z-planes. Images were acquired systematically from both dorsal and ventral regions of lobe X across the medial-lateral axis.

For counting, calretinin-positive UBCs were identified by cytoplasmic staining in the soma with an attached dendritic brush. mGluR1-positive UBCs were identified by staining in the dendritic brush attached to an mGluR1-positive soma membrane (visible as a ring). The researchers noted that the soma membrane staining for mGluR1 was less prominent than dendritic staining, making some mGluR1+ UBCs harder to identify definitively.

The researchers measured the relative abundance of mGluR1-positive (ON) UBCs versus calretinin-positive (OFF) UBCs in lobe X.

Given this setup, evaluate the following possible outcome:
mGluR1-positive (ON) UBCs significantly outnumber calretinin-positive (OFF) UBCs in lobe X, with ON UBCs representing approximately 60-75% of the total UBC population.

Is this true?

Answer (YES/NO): YES